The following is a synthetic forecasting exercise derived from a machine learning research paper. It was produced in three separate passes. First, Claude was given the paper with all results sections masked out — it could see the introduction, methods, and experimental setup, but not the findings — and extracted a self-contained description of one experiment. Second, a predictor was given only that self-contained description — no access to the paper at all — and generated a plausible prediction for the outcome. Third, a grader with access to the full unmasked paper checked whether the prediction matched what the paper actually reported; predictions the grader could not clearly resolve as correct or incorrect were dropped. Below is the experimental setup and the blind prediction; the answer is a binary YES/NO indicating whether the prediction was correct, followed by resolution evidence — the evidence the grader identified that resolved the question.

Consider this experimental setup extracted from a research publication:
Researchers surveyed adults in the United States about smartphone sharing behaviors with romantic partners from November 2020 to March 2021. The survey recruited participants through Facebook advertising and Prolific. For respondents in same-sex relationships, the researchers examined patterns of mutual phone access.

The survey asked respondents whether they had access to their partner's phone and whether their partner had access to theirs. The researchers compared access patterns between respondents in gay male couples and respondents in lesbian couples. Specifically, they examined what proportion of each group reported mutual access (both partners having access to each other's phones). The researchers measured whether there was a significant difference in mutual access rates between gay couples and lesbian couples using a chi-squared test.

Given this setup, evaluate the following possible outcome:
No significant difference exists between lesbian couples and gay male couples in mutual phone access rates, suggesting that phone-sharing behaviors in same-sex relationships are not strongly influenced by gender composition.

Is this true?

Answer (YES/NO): NO